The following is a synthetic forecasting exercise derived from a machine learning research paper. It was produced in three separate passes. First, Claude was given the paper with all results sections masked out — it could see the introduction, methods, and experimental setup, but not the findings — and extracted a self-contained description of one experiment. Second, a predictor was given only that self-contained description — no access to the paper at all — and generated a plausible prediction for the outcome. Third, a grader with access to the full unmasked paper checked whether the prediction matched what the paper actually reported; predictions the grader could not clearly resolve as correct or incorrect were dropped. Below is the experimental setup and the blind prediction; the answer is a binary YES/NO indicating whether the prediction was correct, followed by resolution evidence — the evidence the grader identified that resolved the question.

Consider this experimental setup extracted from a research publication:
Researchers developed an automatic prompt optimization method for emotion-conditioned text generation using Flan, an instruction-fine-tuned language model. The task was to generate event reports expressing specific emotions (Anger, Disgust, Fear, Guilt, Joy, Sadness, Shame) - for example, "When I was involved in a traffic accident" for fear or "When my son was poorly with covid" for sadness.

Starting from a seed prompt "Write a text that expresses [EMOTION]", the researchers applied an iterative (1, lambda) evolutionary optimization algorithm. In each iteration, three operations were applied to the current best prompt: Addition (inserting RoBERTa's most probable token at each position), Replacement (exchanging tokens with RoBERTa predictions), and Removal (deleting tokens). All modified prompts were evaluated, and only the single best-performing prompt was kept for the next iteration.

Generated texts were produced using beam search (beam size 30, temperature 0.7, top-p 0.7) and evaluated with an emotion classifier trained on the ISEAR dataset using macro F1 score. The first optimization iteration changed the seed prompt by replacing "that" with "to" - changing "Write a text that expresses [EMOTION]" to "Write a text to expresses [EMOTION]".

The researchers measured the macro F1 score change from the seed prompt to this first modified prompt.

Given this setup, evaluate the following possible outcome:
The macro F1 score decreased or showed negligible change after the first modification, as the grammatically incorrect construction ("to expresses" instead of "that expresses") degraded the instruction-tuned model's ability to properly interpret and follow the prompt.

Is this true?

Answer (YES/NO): NO